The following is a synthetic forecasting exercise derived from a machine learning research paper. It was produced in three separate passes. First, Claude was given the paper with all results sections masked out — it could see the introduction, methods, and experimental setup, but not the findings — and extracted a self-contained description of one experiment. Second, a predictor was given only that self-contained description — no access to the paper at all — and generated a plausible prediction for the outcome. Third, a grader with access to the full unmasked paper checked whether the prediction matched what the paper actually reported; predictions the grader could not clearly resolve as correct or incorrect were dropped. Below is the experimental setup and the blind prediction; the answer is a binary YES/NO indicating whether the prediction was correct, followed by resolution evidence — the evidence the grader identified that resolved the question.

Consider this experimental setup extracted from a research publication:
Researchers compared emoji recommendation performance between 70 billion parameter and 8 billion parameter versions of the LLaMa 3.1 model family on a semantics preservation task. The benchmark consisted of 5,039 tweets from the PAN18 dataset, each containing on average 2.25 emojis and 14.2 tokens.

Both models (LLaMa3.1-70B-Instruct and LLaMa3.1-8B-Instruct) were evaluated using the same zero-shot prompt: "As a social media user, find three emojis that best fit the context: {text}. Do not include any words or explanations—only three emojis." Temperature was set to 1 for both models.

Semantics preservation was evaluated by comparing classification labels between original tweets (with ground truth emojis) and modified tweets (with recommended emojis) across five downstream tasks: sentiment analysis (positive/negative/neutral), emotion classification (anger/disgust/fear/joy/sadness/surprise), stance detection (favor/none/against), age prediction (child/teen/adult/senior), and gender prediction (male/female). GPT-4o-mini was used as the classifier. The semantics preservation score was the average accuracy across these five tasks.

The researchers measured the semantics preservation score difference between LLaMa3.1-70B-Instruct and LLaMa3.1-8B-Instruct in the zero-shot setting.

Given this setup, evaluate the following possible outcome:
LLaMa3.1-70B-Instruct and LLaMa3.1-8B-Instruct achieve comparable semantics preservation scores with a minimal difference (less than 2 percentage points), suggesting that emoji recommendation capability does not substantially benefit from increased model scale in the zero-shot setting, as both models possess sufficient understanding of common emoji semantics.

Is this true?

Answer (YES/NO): YES